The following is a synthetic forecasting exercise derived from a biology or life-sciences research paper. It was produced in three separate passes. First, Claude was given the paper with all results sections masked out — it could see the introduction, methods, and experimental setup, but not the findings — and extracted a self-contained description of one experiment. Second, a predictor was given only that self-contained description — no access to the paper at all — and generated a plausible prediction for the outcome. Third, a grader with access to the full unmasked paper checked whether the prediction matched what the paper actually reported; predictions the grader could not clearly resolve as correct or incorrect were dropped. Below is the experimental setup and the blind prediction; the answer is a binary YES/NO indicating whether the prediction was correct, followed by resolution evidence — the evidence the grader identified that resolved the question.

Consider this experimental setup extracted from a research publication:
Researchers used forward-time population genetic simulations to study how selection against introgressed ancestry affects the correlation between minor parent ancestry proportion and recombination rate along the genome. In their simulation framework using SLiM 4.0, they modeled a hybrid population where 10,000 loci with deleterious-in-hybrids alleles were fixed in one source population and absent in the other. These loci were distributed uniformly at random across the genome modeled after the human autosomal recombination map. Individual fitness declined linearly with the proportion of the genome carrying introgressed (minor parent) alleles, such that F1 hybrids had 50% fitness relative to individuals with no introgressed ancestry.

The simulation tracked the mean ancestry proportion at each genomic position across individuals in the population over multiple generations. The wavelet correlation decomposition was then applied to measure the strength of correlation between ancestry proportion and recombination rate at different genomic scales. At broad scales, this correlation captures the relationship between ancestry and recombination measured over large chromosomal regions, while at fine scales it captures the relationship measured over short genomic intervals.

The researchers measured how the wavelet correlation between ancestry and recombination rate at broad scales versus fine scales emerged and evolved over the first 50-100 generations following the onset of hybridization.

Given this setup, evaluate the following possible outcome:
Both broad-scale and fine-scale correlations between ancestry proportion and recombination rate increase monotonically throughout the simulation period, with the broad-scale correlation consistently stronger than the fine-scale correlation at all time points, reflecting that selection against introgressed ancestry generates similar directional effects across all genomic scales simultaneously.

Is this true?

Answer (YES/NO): NO